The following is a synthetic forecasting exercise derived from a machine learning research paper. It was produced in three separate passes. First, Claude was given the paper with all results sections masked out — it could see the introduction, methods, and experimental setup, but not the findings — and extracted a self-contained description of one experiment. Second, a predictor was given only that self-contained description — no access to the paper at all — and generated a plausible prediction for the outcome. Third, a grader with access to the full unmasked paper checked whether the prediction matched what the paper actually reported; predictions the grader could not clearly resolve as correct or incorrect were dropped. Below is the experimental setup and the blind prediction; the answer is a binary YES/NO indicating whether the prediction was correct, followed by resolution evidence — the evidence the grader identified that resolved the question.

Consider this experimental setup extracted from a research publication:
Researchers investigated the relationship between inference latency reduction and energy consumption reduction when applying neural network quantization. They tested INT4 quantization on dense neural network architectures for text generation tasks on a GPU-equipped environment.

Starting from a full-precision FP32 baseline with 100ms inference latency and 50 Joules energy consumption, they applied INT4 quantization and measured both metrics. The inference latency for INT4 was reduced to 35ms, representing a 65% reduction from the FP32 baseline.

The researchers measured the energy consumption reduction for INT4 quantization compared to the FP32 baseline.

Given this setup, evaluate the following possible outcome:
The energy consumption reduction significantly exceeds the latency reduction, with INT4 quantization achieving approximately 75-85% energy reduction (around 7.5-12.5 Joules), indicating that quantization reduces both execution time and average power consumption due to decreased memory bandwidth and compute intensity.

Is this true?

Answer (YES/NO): NO